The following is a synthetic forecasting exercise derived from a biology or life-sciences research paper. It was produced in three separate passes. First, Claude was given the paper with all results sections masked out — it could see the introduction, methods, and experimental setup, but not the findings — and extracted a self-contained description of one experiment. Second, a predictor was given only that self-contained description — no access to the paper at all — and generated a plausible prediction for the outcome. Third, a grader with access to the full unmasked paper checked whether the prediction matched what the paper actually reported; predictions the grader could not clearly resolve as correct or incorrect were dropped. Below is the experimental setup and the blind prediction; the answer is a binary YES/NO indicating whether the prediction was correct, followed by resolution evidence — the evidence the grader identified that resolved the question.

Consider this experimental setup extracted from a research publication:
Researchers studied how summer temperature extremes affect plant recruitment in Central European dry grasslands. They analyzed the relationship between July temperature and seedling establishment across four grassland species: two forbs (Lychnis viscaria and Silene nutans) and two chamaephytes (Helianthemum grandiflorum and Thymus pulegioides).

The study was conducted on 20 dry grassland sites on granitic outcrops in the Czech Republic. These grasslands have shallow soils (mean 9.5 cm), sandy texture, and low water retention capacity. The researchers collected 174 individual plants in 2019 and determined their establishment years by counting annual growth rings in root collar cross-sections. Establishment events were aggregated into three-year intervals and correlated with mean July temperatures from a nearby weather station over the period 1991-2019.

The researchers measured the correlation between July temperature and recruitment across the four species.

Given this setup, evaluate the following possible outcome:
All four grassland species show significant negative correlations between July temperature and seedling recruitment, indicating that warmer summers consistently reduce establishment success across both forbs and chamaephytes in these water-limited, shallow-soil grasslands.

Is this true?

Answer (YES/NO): NO